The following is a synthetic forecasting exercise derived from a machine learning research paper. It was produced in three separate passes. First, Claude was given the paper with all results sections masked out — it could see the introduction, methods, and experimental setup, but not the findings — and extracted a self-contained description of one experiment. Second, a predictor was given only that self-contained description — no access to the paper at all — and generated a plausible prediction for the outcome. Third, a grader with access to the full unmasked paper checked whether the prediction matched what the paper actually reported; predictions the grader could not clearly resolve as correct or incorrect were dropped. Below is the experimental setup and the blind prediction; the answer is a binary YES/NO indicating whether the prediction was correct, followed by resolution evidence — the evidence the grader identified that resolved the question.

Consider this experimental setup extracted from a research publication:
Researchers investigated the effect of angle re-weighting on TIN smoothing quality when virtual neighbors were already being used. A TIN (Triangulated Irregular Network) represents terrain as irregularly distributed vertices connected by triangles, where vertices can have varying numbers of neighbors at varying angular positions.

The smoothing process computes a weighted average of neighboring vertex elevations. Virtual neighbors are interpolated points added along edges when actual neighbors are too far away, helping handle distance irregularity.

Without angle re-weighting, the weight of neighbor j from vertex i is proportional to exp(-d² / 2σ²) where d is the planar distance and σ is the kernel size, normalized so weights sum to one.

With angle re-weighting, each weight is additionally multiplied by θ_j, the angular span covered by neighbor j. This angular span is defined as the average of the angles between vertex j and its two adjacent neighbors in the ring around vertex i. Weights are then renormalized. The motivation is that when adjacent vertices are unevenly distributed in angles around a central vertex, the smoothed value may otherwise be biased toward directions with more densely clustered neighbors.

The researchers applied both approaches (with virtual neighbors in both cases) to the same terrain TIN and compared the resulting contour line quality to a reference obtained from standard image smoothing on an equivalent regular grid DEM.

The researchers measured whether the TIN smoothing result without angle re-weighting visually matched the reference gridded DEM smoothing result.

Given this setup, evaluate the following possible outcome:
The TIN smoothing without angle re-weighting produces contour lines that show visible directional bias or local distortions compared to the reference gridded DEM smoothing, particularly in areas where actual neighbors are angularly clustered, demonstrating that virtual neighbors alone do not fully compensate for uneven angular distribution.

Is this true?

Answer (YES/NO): YES